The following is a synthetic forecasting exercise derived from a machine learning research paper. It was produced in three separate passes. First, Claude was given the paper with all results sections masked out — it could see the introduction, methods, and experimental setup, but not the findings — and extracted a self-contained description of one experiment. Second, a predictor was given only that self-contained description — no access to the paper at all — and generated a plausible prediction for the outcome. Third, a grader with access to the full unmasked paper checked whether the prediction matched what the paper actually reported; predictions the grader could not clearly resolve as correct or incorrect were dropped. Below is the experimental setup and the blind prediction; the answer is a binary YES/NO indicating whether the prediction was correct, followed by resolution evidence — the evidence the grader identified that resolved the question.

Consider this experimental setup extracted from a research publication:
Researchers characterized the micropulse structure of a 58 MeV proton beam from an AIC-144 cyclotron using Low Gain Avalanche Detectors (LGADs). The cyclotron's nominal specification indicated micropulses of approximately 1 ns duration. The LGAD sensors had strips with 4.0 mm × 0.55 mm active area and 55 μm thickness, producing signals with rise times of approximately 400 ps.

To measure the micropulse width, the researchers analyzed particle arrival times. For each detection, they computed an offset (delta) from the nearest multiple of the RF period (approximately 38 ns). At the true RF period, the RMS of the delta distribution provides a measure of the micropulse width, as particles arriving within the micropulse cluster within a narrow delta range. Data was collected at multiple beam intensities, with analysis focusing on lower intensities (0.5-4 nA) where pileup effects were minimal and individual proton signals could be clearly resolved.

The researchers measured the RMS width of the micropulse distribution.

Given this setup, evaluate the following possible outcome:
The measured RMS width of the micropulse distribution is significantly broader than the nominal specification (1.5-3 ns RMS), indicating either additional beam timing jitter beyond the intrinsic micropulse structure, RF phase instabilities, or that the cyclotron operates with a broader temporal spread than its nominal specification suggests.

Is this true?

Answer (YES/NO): NO